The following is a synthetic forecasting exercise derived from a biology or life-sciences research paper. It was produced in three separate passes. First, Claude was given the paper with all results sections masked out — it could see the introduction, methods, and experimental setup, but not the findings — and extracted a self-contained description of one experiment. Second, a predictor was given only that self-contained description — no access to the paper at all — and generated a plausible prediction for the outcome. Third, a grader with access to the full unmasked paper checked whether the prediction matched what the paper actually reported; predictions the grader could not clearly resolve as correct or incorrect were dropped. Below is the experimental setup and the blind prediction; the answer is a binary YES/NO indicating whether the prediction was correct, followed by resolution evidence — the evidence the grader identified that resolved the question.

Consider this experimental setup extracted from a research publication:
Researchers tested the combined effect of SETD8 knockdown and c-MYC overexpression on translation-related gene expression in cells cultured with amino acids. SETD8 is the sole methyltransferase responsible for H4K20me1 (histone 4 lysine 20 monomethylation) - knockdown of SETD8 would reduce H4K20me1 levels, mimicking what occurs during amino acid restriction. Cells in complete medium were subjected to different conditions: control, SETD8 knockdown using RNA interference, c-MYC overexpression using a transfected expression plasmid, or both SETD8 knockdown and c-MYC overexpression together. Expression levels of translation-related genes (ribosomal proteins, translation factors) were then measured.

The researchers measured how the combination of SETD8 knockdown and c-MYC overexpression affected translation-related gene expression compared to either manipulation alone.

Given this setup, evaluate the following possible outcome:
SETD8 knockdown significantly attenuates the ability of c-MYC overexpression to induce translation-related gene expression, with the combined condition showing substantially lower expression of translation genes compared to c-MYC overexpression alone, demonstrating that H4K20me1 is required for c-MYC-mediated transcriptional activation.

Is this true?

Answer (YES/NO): NO